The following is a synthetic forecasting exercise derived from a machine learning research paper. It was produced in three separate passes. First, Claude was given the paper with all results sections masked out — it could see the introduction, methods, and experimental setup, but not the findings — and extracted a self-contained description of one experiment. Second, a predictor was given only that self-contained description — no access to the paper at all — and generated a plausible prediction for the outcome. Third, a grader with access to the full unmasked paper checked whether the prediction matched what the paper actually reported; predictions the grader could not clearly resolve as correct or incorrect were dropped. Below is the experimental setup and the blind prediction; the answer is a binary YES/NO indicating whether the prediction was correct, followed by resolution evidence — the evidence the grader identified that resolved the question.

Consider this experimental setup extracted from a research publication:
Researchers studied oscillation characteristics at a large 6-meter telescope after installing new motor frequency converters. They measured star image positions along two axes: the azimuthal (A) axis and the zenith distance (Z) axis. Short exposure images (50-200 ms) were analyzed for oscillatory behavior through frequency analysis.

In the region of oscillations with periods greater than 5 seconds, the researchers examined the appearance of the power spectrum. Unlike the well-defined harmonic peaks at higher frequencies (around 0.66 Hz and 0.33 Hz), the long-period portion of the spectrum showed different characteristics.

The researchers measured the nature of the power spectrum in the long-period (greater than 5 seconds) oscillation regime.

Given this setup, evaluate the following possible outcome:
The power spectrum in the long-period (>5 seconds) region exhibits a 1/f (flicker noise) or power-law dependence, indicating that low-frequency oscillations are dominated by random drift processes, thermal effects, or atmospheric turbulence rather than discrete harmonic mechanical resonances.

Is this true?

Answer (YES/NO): NO